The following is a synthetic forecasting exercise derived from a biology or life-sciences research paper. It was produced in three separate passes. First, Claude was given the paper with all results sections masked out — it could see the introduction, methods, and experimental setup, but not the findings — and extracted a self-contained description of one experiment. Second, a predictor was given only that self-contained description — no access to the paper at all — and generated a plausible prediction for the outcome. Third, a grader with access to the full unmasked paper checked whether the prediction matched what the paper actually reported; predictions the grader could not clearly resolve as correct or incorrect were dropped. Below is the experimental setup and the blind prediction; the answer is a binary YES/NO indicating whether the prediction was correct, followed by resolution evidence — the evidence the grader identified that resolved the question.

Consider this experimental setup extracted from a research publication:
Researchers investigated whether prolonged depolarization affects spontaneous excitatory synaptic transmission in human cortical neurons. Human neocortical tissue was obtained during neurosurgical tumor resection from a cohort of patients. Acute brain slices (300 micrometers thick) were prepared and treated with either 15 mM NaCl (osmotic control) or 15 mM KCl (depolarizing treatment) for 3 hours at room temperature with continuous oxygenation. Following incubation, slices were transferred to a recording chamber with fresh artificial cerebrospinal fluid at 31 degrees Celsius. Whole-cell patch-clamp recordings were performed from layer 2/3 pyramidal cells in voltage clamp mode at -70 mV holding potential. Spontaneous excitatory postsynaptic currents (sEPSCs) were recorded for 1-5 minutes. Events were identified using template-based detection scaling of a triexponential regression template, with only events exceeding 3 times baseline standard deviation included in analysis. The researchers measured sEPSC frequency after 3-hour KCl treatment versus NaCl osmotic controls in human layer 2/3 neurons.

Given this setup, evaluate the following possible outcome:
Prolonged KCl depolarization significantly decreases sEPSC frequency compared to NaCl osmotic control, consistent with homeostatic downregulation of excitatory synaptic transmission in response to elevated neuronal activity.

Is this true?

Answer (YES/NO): NO